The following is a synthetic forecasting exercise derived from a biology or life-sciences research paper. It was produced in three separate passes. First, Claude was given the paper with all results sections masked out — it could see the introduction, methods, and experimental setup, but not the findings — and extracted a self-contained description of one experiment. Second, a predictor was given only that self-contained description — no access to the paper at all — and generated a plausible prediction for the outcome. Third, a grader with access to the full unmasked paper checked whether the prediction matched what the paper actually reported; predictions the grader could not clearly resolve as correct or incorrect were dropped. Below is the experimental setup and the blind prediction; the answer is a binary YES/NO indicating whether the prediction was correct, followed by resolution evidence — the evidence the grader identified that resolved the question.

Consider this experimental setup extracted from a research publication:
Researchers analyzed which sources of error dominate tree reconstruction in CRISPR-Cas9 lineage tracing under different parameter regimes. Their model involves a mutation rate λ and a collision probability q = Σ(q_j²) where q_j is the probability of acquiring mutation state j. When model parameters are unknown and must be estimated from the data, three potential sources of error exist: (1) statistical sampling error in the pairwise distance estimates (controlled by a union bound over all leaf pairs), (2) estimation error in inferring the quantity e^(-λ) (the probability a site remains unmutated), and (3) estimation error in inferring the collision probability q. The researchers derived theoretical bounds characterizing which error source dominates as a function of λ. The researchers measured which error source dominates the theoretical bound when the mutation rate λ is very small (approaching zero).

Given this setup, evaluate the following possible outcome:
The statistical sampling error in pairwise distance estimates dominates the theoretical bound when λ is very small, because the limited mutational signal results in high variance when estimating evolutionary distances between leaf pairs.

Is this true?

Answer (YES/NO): NO